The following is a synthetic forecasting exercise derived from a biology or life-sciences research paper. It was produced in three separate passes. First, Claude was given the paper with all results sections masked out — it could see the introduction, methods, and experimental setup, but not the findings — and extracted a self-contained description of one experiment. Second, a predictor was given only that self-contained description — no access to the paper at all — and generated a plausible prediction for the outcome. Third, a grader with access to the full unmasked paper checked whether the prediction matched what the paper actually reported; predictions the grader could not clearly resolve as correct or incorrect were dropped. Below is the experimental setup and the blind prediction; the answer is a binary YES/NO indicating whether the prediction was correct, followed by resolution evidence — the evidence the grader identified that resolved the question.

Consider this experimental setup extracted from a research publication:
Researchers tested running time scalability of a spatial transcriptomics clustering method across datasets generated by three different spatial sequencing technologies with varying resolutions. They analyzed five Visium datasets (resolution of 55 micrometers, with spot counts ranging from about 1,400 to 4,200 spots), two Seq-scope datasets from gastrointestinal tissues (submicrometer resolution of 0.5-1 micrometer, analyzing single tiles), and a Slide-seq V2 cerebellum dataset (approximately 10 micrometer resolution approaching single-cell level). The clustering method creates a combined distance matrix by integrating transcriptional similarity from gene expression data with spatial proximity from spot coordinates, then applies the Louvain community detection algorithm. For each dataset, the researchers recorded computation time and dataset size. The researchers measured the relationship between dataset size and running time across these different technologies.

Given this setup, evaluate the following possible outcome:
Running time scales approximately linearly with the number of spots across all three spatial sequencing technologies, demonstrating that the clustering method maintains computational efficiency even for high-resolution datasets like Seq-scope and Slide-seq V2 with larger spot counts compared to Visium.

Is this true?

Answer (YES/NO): NO